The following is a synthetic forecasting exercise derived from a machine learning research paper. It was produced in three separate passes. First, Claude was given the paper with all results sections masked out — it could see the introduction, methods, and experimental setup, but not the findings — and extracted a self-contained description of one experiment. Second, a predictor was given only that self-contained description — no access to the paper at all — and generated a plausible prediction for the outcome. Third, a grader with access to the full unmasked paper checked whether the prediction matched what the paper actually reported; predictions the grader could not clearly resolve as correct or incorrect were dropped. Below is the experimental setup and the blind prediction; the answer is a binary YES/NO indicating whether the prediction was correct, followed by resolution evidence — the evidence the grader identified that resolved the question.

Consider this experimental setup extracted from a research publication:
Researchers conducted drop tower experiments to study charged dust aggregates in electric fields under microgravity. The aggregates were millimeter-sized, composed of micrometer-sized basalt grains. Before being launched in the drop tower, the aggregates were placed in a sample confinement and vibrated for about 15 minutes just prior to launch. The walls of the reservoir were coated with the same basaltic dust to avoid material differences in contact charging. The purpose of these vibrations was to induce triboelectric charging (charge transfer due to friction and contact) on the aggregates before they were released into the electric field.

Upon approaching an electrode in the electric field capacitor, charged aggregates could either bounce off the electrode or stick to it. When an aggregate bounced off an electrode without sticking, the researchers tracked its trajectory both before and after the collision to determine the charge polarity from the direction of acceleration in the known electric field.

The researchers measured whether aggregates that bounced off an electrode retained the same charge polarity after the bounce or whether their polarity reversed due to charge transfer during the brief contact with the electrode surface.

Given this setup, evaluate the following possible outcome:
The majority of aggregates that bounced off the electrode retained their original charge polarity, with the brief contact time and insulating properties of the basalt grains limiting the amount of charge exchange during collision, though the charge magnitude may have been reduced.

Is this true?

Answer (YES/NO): NO